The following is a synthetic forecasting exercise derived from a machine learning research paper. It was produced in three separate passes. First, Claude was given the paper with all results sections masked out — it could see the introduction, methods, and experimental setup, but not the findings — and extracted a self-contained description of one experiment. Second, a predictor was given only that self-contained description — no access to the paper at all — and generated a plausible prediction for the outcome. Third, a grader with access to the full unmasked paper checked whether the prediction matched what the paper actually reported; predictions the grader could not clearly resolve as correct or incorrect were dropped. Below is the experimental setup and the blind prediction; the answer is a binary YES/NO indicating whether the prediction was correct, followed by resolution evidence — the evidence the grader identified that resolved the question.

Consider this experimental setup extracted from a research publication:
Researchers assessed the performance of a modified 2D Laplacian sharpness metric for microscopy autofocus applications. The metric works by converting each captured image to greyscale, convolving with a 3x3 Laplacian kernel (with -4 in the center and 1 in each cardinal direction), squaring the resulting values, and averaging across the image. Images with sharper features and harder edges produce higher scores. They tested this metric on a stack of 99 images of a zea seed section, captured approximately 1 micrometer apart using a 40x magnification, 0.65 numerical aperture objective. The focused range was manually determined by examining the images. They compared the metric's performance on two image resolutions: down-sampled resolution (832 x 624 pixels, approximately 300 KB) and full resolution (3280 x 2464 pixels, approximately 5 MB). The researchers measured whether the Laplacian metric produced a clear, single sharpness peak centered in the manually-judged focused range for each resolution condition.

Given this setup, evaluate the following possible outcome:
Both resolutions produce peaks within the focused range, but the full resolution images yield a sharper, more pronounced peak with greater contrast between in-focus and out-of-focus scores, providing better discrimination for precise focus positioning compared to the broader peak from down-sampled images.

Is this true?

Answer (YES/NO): NO